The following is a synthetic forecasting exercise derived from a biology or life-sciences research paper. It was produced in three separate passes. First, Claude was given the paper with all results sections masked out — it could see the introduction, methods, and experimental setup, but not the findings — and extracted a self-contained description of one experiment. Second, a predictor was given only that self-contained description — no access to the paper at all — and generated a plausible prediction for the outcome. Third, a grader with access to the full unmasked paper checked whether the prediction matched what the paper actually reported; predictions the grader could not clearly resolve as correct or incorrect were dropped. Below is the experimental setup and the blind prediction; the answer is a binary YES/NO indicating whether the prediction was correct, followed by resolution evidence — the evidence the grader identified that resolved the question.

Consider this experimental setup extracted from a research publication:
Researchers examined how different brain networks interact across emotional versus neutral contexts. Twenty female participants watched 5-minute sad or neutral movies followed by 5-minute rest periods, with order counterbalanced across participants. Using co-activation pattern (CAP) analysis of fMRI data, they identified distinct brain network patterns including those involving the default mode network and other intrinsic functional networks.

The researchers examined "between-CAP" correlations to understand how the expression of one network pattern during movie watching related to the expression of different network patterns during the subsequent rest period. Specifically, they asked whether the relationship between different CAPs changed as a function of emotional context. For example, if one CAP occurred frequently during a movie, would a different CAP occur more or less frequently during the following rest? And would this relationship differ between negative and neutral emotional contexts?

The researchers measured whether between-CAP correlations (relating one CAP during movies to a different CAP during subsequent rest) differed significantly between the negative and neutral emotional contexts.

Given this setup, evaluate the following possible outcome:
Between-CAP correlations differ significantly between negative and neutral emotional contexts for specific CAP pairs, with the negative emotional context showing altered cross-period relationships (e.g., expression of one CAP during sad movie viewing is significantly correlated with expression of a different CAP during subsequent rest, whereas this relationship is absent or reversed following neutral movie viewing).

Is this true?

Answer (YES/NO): YES